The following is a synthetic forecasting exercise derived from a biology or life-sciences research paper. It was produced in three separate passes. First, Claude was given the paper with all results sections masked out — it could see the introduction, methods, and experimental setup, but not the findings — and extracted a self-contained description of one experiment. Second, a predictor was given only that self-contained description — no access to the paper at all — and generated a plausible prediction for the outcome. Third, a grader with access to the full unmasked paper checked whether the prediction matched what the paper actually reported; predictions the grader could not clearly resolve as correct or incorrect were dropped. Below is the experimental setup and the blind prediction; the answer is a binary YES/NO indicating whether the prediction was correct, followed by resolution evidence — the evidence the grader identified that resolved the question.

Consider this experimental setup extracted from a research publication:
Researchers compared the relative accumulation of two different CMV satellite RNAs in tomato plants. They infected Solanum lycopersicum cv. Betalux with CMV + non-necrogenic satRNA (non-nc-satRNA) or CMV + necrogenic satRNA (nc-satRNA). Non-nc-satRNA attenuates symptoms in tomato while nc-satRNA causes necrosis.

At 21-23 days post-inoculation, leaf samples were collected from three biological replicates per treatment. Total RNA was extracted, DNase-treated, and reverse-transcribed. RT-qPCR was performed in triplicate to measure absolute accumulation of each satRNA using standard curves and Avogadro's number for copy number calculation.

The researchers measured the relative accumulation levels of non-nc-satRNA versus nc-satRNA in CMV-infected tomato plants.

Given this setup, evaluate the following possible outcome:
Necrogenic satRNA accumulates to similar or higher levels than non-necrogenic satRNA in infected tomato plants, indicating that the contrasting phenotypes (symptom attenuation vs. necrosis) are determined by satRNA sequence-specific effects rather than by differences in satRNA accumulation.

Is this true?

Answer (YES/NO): YES